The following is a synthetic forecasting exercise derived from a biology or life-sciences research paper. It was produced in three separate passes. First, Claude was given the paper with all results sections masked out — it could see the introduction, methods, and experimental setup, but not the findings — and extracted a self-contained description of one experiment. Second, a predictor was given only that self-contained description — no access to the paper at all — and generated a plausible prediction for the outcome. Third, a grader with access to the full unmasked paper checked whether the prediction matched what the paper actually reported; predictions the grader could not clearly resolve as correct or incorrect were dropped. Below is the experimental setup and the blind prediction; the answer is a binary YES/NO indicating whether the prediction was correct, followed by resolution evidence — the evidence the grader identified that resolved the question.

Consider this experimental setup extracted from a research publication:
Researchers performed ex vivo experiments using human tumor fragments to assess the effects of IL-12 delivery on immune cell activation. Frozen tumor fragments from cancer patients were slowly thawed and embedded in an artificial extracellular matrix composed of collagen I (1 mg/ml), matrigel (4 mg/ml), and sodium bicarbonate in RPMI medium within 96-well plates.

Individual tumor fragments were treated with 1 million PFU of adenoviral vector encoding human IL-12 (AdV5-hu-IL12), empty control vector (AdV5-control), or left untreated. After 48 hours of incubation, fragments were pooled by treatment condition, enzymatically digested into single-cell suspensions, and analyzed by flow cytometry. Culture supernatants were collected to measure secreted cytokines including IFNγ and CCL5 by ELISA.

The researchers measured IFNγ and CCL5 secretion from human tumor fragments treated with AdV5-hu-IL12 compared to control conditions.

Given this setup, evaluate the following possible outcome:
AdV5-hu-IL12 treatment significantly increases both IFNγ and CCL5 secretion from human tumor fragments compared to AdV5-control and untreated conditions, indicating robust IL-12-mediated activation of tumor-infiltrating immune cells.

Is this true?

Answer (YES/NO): YES